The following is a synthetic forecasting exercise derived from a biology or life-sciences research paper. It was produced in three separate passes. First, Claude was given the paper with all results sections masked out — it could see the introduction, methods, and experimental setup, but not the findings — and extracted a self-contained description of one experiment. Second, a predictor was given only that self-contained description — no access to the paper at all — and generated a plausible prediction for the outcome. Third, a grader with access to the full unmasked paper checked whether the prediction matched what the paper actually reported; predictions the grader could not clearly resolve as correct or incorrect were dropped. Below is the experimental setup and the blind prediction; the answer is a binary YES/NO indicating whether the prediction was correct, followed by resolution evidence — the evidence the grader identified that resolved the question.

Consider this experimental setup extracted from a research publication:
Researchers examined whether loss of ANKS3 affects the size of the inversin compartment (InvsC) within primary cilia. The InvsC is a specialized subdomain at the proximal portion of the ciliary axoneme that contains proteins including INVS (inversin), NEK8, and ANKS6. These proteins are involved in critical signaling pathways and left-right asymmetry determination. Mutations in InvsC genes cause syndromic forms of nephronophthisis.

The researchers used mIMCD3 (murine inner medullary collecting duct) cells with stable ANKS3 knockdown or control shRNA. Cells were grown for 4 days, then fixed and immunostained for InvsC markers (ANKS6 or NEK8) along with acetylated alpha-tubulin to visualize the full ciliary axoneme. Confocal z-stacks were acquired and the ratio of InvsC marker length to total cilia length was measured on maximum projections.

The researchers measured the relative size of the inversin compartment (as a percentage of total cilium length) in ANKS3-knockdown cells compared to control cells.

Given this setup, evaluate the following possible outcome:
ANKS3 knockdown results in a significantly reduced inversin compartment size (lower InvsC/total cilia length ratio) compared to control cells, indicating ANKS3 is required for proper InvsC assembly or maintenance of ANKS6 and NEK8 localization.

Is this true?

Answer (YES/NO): NO